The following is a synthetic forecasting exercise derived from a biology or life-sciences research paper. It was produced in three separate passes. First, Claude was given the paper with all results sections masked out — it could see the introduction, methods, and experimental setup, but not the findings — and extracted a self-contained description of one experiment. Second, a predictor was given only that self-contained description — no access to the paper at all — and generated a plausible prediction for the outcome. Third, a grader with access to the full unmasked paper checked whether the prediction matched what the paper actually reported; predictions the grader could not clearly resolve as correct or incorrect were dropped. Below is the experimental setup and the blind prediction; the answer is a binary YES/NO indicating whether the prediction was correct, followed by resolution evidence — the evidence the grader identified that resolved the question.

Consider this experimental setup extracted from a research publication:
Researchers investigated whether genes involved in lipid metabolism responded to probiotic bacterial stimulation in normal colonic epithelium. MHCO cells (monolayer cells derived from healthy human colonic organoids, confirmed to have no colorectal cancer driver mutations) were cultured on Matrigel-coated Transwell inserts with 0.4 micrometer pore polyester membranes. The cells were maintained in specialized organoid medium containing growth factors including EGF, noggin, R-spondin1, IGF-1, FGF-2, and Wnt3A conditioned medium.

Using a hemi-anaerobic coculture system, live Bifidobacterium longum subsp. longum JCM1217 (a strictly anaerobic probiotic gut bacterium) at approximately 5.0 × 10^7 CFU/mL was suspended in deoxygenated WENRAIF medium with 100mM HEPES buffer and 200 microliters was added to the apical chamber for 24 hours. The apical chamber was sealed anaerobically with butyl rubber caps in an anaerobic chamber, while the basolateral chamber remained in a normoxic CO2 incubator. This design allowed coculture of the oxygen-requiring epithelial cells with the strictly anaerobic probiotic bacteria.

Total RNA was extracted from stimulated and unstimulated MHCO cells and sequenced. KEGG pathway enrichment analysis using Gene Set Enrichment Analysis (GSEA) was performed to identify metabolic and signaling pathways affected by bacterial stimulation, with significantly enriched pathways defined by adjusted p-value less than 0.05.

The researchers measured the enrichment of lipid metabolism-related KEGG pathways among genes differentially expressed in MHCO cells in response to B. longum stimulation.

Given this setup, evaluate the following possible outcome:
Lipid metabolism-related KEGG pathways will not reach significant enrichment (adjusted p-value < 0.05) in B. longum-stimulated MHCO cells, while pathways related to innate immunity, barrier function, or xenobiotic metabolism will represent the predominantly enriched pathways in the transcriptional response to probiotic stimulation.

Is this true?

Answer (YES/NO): NO